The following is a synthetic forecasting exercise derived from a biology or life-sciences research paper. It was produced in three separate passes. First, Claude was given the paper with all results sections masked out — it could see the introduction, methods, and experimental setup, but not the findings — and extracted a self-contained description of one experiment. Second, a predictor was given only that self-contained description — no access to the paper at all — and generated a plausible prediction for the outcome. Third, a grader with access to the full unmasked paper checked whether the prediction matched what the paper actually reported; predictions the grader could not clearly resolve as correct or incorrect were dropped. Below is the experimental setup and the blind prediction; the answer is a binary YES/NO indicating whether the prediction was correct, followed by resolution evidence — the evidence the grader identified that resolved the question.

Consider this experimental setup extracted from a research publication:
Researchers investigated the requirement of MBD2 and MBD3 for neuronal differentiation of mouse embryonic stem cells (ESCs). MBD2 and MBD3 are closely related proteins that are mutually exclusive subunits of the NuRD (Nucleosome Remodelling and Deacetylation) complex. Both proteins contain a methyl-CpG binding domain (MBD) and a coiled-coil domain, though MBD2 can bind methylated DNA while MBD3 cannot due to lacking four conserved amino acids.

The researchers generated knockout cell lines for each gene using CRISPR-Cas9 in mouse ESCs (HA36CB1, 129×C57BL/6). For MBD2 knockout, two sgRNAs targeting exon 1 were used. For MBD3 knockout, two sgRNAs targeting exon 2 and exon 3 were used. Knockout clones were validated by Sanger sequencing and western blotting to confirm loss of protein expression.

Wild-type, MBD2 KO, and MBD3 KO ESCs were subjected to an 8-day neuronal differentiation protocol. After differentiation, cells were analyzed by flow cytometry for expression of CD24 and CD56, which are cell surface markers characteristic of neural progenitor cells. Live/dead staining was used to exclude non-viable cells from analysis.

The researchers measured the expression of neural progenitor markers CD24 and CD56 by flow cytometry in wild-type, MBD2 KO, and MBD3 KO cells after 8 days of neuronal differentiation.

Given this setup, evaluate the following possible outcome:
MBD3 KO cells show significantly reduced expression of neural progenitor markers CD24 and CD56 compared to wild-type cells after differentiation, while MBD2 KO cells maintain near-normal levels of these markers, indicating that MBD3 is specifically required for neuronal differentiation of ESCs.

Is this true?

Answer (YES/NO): YES